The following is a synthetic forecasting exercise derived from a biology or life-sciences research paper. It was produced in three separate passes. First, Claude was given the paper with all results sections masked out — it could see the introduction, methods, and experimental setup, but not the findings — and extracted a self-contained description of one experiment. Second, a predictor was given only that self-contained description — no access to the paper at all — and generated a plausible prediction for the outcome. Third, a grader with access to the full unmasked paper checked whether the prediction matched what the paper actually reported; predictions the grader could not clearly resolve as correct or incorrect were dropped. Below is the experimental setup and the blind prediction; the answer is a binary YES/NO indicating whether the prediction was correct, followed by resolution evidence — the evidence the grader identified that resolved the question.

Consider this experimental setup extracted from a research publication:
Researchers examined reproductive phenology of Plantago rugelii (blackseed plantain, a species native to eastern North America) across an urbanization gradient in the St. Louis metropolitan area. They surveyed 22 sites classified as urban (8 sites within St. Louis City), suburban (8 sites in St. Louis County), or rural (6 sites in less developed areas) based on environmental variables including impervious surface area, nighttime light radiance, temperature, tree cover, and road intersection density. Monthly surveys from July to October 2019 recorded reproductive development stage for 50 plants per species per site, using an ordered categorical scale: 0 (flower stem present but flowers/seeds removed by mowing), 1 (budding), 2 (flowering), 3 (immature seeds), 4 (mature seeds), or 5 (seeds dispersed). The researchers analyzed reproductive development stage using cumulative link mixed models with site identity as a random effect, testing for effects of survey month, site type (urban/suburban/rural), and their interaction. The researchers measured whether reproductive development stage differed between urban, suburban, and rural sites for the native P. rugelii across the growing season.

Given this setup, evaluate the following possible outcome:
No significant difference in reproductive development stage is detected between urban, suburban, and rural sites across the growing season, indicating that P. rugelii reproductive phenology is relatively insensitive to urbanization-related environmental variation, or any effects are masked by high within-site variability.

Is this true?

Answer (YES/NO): NO